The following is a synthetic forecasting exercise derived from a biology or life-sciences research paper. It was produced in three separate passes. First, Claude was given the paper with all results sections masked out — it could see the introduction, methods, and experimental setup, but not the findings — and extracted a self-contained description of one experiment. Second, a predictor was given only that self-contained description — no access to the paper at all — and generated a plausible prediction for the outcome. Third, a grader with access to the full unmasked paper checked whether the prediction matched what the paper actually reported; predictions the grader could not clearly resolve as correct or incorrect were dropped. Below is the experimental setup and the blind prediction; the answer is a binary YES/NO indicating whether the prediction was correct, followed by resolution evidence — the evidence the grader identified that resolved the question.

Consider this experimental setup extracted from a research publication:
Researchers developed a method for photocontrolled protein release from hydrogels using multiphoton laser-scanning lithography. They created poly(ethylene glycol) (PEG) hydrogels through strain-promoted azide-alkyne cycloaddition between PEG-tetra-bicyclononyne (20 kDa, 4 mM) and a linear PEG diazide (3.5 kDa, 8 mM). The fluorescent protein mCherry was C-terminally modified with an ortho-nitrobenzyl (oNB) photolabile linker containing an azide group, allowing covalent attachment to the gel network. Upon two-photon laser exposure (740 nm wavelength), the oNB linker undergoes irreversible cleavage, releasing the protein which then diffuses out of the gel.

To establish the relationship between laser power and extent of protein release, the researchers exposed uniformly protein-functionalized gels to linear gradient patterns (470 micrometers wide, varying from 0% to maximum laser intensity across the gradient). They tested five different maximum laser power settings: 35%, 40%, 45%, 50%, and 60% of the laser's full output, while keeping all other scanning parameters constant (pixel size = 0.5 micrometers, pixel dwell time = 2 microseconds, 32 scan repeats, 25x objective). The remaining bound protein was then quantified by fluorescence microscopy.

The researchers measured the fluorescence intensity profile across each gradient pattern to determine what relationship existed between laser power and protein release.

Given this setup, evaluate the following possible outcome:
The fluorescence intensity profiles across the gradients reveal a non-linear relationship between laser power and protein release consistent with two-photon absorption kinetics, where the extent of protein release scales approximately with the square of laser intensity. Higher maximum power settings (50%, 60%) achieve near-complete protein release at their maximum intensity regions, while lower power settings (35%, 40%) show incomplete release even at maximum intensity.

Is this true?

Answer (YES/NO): NO